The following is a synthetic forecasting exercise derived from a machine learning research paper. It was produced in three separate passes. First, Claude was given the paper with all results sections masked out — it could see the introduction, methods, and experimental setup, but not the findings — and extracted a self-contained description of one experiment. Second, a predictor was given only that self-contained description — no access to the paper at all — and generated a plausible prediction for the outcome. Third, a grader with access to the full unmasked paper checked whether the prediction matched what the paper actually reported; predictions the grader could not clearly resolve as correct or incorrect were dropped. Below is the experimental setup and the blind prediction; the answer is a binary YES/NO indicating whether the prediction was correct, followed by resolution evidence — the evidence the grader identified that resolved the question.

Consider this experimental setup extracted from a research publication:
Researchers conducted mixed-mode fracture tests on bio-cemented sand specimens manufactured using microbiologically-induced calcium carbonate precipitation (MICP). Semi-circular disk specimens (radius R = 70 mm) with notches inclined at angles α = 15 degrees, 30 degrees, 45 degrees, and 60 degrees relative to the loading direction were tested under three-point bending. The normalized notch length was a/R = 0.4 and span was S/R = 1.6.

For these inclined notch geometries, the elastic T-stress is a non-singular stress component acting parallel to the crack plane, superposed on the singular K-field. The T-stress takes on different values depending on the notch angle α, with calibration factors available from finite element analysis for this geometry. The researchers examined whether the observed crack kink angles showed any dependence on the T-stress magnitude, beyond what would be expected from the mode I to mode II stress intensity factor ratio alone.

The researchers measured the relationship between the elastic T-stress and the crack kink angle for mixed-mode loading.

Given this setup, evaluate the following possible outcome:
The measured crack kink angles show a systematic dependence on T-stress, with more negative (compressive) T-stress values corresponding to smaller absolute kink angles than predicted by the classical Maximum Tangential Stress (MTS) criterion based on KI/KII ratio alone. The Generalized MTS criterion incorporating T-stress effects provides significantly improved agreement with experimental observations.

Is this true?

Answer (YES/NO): NO